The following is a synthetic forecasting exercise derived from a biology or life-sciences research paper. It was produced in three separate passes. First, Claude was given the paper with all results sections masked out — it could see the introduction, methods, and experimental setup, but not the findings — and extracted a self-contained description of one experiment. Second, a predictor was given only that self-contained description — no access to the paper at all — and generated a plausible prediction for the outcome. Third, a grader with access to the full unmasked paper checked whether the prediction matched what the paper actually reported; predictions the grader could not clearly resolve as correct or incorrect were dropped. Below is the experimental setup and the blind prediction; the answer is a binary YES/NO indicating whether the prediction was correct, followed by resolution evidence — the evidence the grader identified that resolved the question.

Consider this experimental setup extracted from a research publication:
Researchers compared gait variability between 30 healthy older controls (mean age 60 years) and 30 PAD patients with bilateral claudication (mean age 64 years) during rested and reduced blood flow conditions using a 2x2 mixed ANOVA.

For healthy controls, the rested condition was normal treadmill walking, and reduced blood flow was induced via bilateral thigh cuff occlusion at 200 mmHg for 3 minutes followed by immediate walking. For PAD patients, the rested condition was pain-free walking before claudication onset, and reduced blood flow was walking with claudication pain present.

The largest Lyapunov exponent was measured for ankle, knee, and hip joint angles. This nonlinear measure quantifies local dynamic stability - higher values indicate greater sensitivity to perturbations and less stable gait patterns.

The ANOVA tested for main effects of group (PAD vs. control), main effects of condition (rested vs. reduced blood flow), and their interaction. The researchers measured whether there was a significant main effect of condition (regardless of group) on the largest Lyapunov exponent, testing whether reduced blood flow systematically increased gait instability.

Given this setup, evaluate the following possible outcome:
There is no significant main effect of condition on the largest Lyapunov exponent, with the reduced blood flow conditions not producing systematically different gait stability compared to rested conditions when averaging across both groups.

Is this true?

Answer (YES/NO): NO